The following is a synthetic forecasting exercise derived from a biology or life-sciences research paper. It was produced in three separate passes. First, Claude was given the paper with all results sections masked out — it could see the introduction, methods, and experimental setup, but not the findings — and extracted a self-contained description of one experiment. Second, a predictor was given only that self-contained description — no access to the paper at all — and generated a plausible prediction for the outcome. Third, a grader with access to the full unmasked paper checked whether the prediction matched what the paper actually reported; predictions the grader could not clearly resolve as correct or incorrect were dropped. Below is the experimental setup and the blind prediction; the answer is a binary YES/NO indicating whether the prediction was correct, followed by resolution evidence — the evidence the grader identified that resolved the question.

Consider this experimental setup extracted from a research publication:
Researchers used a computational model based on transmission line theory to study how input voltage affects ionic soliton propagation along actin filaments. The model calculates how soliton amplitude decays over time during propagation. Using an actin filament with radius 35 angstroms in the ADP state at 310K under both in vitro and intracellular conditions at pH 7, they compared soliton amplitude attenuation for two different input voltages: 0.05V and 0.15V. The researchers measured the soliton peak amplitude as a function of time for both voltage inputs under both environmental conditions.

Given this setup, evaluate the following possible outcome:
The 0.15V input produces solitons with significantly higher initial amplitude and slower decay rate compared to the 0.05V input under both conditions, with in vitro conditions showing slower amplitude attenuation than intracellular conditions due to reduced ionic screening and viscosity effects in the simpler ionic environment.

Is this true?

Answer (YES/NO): NO